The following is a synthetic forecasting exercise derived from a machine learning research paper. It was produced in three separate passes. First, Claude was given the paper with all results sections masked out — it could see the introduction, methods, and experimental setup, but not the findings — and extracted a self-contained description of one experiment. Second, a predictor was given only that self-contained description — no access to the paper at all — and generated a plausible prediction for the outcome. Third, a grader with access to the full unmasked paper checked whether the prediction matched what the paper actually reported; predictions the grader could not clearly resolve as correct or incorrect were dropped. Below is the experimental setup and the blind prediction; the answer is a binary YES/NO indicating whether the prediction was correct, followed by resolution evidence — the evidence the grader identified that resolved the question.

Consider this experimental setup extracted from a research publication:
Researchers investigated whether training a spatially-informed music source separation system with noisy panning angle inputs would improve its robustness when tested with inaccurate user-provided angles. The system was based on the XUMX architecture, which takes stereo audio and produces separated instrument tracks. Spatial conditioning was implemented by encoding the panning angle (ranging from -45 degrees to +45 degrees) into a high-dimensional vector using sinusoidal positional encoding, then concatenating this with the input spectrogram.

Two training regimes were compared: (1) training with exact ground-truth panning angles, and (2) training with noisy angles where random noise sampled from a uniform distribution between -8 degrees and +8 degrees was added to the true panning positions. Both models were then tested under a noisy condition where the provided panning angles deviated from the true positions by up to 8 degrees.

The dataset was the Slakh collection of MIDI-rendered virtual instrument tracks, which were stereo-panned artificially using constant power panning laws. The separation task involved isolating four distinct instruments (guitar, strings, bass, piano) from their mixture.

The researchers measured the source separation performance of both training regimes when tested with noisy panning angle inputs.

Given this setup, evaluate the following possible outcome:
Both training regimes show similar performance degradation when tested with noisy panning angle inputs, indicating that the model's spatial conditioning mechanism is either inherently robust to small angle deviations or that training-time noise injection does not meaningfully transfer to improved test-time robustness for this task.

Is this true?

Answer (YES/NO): YES